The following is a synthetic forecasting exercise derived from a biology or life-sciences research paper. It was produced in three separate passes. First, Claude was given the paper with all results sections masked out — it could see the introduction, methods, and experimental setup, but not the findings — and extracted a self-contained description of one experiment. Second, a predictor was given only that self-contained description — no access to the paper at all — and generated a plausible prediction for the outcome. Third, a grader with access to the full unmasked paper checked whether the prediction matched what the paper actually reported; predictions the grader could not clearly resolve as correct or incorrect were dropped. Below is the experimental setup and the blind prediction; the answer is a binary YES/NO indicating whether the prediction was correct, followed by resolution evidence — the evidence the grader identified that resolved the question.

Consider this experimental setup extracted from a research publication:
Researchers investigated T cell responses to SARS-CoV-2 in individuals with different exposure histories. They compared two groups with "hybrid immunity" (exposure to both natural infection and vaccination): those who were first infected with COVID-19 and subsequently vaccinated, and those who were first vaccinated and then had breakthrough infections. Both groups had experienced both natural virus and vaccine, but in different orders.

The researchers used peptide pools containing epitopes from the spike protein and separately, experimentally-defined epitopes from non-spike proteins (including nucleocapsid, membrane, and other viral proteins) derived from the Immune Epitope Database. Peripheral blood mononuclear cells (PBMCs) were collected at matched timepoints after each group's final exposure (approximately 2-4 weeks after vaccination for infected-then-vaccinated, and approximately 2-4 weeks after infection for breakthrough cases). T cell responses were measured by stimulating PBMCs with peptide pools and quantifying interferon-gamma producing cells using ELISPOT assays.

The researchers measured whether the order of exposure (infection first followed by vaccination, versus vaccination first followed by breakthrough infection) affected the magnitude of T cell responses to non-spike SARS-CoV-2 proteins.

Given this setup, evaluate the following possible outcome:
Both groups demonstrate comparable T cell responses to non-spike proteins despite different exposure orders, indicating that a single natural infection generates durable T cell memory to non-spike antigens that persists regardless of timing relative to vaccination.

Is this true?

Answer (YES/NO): YES